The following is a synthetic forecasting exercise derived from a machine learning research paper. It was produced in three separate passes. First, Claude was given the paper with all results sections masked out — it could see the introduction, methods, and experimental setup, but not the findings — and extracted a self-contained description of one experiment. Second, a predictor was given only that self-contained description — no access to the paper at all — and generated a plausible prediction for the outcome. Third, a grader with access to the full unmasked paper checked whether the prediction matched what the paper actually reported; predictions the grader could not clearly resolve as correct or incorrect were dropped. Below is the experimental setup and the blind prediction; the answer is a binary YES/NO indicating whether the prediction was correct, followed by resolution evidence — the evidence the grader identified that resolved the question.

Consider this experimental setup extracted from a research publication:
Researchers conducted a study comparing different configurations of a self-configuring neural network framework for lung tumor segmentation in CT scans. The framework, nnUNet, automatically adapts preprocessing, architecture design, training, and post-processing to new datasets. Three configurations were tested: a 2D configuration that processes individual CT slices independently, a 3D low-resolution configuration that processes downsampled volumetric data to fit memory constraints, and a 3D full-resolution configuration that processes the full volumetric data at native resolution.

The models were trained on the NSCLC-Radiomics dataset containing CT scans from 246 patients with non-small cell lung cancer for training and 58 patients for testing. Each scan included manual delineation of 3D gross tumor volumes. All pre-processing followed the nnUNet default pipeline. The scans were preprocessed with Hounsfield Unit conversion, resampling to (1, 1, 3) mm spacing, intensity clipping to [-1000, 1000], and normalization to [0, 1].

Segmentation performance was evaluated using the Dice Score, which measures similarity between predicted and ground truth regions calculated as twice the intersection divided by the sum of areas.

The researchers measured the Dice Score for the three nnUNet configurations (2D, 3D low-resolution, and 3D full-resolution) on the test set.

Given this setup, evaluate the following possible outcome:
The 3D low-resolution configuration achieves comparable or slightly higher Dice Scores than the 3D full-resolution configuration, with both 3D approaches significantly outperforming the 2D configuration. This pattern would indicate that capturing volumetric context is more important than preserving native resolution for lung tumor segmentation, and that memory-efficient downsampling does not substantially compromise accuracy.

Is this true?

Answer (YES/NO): NO